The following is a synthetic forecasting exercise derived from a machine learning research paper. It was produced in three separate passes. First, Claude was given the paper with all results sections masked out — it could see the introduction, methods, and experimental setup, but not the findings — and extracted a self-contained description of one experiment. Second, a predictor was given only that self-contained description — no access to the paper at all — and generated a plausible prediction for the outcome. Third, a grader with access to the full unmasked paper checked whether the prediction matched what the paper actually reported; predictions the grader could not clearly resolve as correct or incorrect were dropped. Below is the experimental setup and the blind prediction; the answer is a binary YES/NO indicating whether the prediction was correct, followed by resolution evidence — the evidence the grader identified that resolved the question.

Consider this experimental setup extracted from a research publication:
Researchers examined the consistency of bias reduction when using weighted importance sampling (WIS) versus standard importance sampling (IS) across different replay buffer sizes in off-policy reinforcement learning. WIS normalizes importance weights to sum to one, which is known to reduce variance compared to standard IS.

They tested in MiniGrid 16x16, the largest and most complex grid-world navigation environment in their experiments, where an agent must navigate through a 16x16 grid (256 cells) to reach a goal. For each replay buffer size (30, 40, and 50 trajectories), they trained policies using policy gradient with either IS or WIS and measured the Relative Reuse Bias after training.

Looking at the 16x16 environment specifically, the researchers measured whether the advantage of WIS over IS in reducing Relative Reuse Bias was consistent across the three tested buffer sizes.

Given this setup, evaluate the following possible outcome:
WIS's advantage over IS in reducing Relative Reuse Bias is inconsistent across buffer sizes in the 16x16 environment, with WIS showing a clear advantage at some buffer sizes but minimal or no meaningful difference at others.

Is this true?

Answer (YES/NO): NO